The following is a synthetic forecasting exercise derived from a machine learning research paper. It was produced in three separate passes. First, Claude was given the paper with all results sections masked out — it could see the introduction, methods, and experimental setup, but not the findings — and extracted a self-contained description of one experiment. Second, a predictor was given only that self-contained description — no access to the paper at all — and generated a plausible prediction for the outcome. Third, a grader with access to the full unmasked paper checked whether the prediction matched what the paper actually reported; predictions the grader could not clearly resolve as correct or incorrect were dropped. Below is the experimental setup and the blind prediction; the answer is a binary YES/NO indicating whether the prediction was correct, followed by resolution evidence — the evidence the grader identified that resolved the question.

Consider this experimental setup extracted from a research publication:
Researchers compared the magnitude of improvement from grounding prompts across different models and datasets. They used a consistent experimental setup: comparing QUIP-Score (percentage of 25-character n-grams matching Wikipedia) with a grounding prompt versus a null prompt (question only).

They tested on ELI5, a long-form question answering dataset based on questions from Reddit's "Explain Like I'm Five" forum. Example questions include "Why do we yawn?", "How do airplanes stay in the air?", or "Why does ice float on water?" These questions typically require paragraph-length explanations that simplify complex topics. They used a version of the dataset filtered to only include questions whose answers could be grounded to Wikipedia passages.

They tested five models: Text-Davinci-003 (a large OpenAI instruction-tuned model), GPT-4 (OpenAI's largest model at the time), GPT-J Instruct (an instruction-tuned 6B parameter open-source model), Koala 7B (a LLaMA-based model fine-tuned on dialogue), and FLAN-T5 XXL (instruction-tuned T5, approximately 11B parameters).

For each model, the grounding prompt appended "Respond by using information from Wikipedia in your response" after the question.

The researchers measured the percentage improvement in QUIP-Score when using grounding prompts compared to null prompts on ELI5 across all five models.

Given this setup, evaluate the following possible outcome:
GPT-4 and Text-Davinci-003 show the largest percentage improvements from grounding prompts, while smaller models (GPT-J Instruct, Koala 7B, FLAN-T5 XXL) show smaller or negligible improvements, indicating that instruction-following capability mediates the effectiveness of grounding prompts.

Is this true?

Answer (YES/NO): NO